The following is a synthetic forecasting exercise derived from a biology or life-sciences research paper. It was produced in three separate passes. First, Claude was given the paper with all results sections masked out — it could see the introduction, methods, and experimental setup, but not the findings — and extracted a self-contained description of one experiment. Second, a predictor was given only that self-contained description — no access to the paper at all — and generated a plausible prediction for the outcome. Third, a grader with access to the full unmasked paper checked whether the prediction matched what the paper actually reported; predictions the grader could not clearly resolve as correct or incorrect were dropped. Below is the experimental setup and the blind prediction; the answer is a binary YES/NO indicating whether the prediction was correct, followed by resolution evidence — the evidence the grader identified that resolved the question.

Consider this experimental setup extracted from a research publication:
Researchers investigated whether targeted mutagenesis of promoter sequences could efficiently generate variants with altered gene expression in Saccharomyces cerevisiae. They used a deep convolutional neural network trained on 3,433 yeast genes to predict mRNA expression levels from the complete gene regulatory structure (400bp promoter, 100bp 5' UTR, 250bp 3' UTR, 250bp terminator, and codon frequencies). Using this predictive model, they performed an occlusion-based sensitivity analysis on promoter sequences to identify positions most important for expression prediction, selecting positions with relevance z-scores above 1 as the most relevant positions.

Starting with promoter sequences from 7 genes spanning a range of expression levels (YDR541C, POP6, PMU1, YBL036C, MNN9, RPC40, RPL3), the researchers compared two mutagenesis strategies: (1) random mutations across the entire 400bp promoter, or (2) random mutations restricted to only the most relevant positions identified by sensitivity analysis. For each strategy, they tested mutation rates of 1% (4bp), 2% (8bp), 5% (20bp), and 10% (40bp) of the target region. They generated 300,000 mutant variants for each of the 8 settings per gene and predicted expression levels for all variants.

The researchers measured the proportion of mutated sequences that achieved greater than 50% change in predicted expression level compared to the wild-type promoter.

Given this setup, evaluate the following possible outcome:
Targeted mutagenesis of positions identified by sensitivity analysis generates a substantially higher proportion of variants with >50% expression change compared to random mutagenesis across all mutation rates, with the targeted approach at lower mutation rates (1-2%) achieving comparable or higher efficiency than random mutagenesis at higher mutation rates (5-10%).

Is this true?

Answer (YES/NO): NO